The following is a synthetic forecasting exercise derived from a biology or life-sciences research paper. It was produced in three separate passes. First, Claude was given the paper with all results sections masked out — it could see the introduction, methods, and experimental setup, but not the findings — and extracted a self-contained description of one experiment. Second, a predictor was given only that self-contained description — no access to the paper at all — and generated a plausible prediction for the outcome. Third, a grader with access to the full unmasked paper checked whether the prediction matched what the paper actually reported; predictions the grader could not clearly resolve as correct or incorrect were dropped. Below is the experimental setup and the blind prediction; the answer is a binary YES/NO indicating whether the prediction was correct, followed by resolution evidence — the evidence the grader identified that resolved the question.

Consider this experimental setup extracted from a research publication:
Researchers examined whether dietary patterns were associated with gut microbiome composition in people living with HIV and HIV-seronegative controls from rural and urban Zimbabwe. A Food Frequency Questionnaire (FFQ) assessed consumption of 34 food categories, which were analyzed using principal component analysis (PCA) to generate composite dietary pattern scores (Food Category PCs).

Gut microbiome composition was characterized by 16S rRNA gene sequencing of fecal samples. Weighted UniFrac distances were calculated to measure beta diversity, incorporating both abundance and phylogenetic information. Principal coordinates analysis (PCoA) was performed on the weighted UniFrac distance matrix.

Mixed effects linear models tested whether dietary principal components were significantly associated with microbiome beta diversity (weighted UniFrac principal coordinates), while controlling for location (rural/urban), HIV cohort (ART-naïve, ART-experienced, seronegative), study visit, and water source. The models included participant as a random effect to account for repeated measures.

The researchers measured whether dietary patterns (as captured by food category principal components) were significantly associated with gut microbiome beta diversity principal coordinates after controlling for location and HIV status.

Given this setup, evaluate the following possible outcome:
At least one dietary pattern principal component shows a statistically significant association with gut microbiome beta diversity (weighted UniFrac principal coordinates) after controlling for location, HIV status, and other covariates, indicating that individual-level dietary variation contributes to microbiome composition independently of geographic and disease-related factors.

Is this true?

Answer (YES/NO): YES